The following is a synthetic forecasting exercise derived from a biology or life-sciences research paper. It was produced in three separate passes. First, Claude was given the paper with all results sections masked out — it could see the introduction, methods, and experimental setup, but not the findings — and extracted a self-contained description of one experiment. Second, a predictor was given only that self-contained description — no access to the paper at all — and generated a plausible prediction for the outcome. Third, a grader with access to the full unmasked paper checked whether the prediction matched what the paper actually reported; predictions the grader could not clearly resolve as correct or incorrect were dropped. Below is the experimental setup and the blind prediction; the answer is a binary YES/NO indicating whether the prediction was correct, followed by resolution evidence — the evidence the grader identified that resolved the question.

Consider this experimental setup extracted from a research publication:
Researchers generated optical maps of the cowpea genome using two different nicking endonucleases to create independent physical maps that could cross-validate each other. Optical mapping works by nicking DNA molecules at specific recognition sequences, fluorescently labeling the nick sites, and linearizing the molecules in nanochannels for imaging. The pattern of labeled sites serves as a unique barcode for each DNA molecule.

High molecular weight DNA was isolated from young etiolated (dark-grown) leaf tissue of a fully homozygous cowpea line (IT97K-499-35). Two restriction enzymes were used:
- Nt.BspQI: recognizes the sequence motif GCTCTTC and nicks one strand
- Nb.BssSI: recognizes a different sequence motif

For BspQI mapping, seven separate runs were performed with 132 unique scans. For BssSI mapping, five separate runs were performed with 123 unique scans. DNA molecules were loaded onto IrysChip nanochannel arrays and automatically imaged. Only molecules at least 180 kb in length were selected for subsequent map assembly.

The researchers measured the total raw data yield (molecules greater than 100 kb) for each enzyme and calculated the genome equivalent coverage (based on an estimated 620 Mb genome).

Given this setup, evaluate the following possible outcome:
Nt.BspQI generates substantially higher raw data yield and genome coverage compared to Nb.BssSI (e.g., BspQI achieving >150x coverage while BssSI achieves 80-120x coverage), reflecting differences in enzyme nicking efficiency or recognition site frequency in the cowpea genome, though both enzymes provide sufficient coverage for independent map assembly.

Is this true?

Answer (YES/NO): NO